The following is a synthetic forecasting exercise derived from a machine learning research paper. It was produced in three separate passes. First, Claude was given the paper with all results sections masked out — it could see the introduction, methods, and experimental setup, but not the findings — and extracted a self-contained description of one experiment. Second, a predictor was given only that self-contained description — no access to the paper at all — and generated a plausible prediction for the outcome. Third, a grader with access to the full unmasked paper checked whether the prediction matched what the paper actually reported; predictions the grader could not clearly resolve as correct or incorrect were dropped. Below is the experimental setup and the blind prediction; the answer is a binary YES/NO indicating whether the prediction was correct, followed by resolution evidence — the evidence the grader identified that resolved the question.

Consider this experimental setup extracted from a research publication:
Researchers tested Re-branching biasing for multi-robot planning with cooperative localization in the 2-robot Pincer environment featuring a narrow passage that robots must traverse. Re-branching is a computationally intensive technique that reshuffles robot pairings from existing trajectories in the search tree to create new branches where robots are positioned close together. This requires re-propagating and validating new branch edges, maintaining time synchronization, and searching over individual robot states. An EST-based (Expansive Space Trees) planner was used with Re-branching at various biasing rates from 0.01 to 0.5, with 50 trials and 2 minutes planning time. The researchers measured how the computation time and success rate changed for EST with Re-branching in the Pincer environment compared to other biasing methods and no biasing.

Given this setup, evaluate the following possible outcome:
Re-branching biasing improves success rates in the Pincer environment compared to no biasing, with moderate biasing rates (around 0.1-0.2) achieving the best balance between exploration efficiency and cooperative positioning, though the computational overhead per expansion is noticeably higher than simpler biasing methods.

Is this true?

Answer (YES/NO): NO